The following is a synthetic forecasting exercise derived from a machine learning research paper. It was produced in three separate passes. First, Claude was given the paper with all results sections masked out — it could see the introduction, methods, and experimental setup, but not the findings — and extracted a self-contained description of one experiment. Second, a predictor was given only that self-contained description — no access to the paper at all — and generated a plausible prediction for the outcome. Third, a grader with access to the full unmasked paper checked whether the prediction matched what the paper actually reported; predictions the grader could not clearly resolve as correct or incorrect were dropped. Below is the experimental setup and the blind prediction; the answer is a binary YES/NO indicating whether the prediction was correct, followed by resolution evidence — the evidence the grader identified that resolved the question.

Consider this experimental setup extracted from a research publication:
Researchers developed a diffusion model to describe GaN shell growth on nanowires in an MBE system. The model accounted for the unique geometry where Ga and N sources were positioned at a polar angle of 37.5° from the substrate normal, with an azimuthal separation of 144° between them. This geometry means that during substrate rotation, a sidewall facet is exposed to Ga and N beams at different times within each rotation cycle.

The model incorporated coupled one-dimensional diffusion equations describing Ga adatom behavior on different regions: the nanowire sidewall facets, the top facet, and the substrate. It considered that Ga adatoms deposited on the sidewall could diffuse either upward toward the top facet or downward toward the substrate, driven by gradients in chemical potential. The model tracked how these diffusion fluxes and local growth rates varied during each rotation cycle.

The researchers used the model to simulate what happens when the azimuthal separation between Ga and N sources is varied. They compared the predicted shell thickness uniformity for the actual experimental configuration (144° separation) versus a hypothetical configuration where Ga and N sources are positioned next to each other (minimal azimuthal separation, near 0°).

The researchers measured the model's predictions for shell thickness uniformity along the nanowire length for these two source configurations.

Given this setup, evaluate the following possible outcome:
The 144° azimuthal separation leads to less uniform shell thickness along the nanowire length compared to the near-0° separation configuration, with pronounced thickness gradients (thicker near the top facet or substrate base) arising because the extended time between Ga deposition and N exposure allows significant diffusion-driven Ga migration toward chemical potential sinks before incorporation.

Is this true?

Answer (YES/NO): YES